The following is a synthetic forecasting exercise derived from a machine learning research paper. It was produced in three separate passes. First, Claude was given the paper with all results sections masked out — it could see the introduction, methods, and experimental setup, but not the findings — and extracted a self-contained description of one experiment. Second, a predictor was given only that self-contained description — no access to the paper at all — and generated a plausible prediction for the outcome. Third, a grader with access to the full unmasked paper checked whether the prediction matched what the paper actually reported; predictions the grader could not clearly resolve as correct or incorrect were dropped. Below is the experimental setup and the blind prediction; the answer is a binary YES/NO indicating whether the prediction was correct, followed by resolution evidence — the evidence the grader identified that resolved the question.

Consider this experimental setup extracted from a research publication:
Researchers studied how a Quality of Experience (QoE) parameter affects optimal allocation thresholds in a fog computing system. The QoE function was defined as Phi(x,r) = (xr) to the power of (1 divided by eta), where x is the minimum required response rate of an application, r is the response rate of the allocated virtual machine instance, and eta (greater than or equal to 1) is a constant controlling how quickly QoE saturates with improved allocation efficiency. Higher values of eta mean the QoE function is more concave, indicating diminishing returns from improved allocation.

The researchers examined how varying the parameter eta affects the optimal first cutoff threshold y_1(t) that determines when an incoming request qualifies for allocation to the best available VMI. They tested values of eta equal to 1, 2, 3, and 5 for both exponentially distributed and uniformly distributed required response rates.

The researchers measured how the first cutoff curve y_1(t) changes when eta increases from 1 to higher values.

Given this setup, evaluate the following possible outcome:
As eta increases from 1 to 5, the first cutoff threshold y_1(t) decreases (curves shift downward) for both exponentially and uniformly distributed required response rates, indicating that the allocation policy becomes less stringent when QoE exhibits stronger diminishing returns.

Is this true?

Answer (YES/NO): NO